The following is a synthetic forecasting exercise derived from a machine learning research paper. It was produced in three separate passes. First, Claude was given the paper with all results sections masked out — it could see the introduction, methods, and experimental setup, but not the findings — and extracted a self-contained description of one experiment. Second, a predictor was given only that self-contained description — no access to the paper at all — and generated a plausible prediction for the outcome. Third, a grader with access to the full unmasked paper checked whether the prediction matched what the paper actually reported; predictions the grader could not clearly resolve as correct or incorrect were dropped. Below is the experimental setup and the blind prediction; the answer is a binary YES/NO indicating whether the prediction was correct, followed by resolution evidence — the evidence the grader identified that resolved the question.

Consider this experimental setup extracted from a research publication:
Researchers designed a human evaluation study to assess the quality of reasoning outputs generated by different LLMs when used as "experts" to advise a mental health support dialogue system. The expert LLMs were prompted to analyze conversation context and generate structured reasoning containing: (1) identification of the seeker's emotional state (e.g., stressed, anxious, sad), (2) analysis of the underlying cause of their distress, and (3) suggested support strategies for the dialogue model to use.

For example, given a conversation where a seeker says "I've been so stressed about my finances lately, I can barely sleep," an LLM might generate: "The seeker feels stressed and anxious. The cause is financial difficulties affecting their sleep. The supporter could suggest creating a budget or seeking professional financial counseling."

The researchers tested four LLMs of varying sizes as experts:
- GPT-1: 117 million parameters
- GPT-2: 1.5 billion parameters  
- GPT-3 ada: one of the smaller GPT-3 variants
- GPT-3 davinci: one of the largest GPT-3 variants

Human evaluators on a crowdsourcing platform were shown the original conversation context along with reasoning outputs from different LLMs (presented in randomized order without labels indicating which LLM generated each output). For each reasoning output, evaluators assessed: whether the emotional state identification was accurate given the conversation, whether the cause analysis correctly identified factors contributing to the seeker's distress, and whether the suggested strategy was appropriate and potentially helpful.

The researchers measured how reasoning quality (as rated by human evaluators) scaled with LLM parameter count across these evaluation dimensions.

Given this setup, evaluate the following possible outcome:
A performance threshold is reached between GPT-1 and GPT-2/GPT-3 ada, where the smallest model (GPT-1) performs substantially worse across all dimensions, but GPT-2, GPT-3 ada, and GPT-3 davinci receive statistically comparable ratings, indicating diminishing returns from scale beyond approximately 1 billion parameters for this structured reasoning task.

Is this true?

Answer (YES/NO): NO